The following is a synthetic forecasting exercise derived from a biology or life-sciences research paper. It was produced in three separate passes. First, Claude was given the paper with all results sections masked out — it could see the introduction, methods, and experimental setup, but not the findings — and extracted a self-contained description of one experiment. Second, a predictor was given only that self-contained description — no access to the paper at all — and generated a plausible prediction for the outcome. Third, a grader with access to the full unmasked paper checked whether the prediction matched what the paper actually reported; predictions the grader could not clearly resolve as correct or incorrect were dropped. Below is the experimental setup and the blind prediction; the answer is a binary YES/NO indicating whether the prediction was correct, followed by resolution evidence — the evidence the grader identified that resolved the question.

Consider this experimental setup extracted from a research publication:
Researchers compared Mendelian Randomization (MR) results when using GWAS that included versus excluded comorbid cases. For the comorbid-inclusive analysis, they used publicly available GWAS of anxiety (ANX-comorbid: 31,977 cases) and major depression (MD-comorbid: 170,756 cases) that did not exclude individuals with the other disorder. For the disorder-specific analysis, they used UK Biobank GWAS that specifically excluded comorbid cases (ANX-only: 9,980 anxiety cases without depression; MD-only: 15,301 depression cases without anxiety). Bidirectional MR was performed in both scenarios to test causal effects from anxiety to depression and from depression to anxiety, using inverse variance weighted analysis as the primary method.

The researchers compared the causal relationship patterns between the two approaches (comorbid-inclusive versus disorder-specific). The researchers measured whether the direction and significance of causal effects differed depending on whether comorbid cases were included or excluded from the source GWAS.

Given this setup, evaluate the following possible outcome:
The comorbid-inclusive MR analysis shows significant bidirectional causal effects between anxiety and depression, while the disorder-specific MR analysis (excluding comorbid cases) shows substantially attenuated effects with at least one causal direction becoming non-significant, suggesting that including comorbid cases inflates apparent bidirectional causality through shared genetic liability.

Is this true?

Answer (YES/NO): YES